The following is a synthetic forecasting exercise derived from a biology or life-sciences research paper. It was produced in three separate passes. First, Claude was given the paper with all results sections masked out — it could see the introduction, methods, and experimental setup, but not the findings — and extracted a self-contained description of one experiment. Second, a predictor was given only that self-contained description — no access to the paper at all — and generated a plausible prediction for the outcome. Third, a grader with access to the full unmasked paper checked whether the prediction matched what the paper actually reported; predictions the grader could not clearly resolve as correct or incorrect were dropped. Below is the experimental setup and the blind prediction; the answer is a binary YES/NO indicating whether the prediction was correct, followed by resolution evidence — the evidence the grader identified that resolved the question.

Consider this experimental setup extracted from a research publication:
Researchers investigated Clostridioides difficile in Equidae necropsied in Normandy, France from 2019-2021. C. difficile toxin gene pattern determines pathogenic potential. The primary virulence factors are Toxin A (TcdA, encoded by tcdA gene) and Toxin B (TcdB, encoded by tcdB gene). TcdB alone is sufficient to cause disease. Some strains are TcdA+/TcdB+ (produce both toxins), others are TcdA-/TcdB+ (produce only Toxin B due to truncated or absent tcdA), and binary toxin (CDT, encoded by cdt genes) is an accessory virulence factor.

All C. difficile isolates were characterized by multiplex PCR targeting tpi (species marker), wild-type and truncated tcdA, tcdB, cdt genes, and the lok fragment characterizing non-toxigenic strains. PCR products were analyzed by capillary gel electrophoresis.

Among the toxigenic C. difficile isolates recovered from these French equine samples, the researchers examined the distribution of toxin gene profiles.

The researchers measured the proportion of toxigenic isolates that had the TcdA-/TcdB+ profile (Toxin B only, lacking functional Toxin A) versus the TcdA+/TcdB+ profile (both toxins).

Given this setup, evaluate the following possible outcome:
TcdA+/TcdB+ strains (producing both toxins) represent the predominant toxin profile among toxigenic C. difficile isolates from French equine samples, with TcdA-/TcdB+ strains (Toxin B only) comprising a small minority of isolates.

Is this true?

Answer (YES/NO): NO